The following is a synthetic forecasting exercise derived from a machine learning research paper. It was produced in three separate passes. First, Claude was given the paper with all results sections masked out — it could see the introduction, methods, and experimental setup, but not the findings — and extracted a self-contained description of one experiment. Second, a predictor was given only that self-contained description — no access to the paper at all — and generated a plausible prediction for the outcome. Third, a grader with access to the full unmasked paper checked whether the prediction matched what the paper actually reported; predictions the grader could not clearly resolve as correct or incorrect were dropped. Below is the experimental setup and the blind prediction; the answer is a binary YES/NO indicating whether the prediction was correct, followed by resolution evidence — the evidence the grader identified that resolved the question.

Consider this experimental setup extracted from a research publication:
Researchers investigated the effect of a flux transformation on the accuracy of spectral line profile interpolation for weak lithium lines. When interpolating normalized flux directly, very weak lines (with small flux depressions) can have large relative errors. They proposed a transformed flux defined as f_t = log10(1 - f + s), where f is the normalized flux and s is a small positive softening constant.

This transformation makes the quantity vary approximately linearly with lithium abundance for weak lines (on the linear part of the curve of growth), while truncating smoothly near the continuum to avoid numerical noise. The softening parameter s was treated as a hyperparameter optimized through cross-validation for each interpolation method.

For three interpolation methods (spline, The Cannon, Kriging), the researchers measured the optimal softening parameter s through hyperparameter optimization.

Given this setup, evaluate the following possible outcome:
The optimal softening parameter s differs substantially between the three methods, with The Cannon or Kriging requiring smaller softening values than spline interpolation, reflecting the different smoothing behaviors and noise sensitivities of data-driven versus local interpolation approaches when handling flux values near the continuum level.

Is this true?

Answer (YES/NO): NO